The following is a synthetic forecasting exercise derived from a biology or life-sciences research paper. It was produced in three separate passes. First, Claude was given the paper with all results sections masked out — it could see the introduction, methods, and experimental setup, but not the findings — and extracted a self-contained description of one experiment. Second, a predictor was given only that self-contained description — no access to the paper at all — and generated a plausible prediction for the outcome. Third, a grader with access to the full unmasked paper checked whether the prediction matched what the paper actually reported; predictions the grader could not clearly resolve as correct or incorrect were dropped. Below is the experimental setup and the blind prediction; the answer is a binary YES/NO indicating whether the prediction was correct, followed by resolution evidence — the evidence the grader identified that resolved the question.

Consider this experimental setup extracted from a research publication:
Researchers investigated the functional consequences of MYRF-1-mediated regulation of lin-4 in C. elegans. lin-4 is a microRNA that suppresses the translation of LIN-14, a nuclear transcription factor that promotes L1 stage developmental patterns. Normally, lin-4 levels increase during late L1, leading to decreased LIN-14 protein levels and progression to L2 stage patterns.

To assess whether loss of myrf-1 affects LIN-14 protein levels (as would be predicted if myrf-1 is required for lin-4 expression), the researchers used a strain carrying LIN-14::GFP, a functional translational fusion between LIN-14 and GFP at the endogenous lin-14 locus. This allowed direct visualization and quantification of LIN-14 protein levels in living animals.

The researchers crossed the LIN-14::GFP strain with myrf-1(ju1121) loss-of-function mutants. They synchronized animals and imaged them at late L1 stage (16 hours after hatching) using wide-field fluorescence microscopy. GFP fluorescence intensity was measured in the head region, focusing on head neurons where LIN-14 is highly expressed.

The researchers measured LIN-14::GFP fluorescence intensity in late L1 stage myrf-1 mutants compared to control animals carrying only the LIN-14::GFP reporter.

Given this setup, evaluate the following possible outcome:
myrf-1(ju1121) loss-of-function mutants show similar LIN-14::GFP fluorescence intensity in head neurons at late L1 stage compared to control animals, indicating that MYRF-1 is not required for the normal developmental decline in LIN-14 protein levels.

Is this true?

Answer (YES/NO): NO